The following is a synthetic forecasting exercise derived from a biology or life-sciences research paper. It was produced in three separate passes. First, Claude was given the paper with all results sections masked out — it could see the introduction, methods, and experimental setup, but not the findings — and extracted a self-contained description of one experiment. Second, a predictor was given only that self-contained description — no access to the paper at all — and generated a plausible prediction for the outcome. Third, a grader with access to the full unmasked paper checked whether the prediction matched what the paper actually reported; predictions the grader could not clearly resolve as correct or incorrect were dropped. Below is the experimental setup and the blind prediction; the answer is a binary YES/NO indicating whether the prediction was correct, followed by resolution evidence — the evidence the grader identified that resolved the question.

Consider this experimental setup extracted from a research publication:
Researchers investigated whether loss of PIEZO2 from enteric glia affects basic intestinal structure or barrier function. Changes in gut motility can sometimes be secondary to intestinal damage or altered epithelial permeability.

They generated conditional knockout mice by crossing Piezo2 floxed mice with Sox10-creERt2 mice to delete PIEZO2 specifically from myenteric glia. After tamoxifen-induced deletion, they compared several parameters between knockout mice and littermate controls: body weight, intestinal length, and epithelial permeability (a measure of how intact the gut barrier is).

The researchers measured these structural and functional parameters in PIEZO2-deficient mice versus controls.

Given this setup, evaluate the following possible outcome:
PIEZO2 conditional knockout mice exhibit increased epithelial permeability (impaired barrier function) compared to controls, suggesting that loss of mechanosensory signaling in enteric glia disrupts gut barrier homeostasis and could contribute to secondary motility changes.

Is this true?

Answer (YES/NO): NO